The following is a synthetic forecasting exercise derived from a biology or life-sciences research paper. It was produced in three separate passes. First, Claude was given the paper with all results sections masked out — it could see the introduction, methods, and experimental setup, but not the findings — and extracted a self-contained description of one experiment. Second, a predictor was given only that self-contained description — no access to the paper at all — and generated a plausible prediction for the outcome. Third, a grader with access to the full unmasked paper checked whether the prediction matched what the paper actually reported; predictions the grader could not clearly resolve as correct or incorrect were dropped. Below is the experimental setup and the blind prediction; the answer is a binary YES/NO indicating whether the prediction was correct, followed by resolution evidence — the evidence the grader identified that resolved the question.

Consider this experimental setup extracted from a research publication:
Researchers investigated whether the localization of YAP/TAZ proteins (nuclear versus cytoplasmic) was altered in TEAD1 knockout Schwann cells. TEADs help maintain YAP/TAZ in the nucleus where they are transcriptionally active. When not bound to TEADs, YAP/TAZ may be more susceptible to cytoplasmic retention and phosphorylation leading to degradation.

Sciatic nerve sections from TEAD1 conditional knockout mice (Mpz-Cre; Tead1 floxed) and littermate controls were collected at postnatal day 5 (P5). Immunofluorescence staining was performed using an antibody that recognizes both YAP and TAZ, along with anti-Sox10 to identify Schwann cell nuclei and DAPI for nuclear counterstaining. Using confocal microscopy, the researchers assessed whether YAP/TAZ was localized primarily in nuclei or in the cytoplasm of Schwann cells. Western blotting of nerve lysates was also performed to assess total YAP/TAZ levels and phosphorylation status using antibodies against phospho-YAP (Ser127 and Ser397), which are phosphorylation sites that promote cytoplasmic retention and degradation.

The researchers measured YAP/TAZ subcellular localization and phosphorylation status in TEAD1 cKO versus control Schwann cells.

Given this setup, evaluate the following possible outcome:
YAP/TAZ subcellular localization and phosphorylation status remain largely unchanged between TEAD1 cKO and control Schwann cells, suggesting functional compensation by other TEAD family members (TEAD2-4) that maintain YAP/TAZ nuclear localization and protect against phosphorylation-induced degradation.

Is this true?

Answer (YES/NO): NO